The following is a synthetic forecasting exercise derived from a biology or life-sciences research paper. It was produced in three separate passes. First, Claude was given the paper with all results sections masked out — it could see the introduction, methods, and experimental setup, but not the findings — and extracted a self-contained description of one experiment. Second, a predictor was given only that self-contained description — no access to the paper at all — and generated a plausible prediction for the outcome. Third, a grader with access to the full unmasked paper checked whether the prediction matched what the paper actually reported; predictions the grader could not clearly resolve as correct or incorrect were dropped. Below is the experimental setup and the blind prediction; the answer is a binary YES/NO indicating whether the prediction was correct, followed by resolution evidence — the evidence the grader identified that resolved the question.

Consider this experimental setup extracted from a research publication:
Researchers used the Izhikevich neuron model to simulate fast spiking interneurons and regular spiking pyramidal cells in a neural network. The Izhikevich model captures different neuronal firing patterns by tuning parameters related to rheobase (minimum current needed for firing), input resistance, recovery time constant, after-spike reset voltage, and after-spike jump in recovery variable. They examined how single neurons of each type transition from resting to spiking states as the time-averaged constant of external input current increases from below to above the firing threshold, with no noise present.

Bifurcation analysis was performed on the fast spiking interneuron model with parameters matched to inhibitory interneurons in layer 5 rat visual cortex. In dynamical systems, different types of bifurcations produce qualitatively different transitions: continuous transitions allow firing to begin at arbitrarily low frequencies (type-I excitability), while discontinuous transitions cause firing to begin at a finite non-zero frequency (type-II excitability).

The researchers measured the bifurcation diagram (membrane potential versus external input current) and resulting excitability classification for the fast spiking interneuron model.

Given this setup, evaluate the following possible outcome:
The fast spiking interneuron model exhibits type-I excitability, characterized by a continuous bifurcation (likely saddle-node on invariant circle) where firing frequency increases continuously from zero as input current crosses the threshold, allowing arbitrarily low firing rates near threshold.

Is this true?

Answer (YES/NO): NO